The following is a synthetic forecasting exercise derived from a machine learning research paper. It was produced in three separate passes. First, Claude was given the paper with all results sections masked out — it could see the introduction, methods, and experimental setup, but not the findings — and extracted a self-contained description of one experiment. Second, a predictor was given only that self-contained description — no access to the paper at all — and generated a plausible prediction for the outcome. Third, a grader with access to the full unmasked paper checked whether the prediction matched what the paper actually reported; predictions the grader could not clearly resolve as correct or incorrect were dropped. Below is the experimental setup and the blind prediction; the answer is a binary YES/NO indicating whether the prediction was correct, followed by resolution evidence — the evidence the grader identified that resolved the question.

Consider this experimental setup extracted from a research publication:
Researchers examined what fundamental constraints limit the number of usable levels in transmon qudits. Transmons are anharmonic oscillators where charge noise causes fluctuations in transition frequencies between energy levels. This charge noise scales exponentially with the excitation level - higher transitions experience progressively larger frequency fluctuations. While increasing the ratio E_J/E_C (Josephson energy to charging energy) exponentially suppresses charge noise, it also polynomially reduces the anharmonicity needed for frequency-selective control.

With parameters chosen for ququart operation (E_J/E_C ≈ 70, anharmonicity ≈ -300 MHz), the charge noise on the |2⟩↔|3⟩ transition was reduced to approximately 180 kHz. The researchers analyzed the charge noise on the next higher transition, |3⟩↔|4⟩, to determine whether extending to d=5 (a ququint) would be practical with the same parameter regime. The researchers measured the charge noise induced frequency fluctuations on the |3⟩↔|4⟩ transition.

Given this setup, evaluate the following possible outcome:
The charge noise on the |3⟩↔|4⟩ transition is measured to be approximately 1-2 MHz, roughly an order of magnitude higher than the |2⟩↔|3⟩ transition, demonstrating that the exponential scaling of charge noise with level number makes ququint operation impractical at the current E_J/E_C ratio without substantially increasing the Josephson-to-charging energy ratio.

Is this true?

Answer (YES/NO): NO